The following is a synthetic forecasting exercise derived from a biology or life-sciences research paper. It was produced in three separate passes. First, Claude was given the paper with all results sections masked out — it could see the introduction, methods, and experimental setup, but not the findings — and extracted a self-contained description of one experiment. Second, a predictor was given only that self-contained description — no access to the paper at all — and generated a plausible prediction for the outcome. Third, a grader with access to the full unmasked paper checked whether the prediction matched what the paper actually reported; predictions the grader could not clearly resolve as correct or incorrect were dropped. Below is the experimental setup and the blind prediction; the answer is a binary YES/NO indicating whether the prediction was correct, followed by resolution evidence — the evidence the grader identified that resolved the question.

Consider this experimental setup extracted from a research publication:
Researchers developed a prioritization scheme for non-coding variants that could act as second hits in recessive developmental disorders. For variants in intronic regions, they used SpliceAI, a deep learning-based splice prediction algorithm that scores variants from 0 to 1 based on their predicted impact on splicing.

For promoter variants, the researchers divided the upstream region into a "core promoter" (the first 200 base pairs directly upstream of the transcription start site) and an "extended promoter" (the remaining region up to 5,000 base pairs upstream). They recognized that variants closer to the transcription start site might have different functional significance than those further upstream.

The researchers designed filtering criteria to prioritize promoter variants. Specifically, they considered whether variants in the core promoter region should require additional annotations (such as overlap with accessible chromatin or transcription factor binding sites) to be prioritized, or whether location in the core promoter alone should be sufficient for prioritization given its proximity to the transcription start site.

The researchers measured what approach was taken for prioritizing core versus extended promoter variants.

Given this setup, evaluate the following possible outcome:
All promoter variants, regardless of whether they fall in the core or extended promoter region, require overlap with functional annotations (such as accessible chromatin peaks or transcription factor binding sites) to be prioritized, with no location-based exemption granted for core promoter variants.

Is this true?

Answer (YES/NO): NO